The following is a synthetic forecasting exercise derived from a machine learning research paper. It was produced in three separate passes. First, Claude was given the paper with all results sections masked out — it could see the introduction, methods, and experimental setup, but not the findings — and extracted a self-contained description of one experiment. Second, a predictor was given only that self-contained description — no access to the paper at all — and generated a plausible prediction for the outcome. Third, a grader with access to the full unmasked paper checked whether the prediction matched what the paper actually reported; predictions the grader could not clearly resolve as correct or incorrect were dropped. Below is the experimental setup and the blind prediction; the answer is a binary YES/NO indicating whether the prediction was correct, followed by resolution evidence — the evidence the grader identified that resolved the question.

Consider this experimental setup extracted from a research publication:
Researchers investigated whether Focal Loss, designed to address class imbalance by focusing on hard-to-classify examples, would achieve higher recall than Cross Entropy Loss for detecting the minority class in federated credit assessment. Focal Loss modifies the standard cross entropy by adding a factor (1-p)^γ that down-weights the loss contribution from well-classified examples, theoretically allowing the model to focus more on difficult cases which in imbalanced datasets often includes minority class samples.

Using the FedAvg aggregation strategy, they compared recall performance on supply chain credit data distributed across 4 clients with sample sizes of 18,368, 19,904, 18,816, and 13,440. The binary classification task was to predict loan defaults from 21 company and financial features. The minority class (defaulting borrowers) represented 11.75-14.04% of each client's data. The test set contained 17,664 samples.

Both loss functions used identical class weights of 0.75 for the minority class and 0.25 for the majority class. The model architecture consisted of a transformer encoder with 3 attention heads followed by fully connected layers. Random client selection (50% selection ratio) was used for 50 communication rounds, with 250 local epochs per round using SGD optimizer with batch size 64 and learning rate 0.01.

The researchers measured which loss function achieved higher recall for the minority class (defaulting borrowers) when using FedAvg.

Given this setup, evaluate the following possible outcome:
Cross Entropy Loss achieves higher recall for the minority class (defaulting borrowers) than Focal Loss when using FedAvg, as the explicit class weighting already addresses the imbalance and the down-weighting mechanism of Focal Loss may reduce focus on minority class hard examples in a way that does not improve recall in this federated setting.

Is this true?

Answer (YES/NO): YES